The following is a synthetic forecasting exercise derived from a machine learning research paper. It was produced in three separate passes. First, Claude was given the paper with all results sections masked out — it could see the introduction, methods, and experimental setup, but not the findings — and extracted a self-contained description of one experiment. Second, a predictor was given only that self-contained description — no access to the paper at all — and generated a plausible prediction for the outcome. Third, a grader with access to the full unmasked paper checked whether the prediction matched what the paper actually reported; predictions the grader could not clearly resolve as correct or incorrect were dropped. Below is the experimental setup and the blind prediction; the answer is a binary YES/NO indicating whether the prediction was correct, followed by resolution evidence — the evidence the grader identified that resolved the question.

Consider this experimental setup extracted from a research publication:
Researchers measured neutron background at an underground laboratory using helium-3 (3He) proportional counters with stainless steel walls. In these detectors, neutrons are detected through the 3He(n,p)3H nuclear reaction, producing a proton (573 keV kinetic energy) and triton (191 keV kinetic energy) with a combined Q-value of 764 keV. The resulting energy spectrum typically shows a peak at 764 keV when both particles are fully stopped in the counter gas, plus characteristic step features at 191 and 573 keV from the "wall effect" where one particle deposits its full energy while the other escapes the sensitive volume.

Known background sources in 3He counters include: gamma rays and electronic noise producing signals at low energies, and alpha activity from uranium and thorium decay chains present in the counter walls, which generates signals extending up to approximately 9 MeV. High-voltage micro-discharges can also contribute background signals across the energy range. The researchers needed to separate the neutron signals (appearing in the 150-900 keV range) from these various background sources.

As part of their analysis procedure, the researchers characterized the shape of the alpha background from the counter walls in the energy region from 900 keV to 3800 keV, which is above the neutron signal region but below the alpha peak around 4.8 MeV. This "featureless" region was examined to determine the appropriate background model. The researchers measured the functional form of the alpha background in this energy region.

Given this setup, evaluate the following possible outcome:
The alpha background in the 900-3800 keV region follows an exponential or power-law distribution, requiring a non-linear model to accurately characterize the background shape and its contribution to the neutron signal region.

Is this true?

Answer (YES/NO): NO